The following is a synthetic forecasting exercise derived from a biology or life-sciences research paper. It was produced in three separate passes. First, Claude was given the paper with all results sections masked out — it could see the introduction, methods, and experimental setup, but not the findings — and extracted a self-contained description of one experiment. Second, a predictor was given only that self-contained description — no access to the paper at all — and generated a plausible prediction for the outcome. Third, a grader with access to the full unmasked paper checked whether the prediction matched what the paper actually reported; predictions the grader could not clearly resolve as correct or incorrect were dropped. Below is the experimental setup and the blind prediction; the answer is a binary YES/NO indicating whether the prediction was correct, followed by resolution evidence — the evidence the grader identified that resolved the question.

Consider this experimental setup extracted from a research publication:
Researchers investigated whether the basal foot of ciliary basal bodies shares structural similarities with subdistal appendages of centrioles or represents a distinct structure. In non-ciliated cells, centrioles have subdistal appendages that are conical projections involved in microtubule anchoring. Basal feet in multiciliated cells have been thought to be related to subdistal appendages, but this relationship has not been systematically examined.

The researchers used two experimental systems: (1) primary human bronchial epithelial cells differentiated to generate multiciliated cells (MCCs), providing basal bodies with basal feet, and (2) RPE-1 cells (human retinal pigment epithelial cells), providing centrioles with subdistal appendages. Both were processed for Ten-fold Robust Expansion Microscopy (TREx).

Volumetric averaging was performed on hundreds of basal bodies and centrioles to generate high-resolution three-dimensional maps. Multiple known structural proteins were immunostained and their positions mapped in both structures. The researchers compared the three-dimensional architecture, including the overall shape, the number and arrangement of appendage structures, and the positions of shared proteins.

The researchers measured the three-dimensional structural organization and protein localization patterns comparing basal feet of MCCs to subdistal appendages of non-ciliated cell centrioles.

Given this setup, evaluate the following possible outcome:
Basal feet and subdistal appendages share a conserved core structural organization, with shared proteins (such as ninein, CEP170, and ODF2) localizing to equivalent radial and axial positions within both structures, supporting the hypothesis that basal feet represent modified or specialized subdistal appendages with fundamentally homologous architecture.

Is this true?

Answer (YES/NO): NO